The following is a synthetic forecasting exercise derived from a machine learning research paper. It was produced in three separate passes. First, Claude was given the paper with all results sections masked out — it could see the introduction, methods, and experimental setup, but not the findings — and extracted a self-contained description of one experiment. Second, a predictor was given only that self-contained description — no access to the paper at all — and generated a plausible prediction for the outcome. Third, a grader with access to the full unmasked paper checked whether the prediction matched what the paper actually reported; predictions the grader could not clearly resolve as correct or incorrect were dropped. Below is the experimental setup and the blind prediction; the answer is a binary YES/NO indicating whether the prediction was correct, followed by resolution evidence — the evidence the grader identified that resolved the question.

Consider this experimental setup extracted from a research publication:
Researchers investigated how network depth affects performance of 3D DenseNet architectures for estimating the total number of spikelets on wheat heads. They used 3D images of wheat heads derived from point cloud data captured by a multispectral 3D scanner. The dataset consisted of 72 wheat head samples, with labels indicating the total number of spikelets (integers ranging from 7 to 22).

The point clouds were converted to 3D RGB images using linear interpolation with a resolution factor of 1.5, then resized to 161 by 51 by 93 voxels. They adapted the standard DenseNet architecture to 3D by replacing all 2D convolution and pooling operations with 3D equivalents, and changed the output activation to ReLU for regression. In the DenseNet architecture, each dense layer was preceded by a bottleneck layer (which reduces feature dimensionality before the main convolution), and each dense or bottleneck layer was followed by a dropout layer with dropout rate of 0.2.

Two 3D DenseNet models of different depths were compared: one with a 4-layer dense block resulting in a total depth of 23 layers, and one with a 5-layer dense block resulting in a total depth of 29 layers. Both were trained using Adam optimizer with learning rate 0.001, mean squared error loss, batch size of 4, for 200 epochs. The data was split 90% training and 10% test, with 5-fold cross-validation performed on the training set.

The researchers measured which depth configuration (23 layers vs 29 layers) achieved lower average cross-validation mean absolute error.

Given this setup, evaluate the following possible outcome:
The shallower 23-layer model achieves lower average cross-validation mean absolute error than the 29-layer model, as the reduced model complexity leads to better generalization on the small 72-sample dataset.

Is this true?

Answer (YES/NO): YES